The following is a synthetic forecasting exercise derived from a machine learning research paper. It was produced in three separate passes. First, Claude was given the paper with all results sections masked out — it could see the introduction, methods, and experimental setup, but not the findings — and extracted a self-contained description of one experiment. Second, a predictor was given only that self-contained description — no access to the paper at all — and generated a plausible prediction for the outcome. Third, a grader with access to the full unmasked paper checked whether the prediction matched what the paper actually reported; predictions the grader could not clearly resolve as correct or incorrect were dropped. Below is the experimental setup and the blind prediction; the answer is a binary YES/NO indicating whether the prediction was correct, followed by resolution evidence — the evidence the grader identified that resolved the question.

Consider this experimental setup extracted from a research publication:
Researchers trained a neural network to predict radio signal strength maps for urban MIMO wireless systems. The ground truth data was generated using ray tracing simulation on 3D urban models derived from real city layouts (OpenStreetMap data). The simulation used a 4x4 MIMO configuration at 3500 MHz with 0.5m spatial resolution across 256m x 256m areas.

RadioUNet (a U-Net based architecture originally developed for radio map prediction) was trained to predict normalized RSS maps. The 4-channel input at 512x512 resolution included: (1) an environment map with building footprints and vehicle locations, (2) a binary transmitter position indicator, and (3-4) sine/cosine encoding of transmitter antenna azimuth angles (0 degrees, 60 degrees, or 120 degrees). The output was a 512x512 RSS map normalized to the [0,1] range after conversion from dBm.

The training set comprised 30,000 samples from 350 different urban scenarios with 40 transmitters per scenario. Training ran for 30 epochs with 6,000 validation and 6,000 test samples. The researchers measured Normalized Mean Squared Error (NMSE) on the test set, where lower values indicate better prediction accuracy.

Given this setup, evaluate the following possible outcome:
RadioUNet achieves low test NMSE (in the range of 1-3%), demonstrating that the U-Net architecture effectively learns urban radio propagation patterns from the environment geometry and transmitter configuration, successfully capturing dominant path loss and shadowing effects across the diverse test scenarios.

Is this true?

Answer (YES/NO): NO